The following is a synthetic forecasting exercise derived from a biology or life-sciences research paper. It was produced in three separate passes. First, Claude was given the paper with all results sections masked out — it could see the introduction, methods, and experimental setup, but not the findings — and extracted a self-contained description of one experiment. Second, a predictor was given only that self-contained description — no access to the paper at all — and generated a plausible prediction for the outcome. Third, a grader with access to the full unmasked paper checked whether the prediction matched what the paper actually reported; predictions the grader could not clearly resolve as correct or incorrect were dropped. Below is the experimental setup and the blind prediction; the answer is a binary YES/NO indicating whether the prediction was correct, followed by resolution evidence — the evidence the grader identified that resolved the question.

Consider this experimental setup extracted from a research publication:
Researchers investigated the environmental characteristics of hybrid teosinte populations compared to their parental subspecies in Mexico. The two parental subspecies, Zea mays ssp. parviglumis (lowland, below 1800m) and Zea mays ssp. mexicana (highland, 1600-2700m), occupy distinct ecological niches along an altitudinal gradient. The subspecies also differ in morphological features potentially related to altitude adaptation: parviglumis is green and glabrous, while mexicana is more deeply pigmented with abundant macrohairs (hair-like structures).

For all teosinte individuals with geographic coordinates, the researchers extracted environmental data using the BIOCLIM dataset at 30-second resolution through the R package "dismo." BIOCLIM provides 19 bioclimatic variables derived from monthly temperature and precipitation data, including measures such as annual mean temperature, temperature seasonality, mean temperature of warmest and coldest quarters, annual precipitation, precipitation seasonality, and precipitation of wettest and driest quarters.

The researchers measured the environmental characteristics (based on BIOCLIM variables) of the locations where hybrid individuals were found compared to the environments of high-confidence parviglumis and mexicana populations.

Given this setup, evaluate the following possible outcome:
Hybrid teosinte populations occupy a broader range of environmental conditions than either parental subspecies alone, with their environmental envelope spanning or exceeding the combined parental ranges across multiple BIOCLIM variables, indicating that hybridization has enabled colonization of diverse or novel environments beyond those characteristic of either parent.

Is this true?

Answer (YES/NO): NO